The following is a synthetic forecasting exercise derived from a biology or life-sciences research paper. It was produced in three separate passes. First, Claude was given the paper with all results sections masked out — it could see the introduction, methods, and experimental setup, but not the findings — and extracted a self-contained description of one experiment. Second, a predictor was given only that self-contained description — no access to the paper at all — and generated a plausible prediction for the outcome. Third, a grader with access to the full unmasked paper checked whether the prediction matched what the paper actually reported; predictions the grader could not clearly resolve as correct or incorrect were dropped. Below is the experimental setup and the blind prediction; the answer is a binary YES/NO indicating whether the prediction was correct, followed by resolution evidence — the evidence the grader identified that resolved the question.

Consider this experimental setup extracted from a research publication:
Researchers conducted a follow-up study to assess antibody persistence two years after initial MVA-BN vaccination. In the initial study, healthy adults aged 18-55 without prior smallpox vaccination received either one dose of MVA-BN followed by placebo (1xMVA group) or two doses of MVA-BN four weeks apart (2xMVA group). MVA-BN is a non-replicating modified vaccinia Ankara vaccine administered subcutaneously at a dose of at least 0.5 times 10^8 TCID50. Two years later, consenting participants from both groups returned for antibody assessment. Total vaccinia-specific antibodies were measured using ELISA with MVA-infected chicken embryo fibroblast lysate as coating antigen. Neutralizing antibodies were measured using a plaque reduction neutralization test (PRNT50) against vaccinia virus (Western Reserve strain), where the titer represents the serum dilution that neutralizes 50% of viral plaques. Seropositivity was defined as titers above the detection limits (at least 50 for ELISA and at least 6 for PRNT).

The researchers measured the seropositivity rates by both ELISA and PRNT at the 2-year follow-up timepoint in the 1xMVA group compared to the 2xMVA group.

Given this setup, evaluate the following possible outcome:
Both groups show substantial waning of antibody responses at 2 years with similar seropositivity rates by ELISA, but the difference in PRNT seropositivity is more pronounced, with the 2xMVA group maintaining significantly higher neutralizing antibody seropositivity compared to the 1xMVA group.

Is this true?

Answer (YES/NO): NO